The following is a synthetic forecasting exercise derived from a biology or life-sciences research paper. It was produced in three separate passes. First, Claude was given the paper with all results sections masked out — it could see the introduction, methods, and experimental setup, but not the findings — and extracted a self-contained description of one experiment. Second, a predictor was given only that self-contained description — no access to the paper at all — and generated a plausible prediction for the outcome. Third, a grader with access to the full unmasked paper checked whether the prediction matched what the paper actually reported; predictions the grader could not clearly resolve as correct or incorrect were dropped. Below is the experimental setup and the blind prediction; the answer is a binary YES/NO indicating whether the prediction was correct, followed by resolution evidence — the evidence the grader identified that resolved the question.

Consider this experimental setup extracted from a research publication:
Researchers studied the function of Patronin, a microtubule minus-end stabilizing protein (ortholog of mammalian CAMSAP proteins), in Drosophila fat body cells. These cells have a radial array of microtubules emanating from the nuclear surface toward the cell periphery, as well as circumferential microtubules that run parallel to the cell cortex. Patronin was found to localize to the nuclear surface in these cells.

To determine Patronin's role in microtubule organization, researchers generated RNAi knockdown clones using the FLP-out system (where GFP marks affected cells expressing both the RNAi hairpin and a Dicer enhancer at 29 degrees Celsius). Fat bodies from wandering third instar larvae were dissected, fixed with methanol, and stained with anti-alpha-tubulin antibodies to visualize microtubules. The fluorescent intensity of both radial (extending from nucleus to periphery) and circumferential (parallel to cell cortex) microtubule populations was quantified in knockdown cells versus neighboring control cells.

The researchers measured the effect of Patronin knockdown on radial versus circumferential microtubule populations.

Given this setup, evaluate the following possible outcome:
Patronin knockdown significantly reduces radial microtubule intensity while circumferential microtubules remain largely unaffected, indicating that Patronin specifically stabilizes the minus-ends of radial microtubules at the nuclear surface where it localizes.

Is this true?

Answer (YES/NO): NO